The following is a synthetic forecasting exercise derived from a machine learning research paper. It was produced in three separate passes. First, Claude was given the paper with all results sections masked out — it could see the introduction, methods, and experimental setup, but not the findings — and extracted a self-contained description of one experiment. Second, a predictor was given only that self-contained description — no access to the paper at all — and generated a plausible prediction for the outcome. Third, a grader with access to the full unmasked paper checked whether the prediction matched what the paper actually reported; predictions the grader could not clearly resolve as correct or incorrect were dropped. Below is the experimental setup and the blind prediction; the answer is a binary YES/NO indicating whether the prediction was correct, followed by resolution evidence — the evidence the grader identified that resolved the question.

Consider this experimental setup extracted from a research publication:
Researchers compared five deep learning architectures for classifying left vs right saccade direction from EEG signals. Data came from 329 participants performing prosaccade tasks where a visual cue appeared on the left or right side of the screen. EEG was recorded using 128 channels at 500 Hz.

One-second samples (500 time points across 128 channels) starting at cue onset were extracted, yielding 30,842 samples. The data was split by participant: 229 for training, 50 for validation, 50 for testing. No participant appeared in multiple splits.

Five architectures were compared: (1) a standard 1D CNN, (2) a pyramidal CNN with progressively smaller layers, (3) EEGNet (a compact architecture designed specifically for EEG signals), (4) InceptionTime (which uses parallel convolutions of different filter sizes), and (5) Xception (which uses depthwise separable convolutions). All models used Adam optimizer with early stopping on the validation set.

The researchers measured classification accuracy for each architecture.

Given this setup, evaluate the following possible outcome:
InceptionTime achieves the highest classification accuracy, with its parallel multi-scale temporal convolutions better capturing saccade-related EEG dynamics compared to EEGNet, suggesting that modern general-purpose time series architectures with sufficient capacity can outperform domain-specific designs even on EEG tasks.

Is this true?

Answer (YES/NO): NO